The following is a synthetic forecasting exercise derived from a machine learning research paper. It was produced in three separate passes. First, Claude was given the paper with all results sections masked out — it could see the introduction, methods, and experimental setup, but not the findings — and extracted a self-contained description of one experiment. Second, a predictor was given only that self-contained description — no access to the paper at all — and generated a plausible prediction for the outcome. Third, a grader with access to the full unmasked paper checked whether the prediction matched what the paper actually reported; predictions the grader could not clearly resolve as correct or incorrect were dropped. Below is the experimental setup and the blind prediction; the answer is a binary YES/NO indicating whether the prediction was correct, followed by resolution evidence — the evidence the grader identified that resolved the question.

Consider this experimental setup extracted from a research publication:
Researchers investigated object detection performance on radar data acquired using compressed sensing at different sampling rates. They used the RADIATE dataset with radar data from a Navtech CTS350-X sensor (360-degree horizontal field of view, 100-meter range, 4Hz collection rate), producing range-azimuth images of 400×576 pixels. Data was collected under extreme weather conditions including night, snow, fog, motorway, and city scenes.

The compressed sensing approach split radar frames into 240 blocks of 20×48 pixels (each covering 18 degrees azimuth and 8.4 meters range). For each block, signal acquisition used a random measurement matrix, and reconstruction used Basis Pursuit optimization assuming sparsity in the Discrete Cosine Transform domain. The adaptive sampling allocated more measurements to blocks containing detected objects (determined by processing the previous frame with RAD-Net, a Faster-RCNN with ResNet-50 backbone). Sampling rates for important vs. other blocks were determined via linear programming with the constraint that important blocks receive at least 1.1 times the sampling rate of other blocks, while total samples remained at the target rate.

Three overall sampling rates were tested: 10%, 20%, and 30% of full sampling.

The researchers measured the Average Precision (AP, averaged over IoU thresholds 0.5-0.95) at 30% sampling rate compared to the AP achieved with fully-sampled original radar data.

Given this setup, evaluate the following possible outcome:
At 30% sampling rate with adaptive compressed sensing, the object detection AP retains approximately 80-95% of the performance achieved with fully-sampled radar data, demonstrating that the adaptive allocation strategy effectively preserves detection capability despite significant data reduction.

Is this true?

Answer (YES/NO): NO